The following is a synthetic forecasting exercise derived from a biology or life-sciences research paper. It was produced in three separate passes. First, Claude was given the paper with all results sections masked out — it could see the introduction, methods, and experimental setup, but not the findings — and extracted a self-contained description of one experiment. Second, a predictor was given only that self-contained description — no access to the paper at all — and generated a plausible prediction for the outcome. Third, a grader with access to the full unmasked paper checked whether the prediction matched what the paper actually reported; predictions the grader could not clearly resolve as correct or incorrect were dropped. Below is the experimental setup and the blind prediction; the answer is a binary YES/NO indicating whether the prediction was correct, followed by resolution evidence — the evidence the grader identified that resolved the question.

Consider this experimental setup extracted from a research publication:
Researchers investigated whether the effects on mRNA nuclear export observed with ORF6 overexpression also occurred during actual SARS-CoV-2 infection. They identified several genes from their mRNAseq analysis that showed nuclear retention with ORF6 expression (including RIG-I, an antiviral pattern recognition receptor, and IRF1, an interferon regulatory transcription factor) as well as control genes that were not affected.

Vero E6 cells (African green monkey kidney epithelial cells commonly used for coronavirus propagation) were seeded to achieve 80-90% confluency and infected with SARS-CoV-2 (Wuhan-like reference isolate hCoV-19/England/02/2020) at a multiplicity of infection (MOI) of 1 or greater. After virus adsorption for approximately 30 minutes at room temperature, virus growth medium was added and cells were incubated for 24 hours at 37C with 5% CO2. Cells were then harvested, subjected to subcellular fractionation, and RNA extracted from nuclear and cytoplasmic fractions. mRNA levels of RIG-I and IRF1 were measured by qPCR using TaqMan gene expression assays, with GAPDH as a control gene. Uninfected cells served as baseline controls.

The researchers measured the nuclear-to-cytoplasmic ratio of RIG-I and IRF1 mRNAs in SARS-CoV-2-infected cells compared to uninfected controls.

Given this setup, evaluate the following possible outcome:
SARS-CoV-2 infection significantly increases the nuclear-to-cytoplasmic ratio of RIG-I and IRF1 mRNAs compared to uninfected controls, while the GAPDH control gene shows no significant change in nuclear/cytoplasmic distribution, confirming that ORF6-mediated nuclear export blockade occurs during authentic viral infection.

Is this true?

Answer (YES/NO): YES